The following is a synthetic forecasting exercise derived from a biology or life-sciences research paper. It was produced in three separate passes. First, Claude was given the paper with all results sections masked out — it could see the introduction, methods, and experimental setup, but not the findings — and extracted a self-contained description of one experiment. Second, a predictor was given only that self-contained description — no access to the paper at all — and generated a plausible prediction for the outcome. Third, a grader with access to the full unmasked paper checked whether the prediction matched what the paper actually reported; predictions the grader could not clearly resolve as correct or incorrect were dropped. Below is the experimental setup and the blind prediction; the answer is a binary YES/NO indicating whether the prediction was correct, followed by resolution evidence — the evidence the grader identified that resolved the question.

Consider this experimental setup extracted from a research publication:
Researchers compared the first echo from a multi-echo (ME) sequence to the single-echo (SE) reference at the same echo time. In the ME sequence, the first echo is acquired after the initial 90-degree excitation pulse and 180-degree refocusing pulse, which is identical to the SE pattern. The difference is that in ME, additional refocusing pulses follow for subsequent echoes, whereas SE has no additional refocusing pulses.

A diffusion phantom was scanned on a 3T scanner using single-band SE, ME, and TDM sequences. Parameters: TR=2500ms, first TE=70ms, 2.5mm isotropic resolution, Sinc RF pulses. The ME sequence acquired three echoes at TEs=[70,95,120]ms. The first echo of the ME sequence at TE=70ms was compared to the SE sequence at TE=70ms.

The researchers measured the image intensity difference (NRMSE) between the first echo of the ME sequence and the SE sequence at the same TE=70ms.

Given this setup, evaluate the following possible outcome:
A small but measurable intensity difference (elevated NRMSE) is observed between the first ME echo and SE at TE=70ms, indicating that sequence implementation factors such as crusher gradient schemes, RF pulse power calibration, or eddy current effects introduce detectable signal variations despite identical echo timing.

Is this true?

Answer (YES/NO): NO